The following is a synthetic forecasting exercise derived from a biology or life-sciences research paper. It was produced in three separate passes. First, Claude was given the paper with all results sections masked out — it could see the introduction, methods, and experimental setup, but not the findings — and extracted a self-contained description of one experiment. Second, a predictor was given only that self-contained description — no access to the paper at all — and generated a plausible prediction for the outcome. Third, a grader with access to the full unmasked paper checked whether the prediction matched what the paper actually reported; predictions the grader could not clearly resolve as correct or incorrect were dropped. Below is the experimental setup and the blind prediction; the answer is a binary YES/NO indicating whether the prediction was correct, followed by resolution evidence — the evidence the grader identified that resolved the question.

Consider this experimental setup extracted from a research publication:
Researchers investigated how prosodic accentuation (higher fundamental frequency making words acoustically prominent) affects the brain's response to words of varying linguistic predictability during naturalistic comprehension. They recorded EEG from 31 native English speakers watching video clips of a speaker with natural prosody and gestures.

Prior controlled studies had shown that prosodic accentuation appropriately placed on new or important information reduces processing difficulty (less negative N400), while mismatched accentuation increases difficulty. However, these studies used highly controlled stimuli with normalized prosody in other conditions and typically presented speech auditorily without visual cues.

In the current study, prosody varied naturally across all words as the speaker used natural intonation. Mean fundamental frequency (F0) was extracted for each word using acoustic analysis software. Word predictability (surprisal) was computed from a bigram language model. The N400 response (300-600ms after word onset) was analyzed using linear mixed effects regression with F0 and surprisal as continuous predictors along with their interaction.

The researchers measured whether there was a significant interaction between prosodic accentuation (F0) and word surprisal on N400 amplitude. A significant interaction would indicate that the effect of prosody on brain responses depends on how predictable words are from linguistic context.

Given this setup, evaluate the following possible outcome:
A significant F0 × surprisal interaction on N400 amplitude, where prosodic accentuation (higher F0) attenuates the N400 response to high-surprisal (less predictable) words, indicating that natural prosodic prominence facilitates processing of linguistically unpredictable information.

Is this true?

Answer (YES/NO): YES